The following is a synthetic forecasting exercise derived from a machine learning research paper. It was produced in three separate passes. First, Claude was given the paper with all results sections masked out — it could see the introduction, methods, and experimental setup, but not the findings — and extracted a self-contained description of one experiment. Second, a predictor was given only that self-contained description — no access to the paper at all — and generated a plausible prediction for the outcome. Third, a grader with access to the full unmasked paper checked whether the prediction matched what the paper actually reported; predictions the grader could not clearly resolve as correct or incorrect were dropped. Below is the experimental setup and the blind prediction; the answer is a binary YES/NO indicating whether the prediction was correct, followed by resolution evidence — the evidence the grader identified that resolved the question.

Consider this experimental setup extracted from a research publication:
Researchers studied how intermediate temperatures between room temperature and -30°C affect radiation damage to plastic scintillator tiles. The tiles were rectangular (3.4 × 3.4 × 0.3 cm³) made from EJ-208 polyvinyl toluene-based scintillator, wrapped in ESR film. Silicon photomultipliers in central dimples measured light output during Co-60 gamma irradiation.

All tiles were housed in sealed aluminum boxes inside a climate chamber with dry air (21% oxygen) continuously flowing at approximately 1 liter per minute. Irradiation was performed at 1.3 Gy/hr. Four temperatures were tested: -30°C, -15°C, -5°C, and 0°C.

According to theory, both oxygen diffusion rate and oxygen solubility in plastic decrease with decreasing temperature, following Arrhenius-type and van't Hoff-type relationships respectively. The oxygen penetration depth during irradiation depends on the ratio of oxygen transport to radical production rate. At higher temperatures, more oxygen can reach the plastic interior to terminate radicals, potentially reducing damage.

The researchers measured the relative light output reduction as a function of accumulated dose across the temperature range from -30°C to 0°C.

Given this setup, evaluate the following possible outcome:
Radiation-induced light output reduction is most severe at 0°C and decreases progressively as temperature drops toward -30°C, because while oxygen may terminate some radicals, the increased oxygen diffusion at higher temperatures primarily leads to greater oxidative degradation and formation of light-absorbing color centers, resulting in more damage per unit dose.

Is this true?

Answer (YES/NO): NO